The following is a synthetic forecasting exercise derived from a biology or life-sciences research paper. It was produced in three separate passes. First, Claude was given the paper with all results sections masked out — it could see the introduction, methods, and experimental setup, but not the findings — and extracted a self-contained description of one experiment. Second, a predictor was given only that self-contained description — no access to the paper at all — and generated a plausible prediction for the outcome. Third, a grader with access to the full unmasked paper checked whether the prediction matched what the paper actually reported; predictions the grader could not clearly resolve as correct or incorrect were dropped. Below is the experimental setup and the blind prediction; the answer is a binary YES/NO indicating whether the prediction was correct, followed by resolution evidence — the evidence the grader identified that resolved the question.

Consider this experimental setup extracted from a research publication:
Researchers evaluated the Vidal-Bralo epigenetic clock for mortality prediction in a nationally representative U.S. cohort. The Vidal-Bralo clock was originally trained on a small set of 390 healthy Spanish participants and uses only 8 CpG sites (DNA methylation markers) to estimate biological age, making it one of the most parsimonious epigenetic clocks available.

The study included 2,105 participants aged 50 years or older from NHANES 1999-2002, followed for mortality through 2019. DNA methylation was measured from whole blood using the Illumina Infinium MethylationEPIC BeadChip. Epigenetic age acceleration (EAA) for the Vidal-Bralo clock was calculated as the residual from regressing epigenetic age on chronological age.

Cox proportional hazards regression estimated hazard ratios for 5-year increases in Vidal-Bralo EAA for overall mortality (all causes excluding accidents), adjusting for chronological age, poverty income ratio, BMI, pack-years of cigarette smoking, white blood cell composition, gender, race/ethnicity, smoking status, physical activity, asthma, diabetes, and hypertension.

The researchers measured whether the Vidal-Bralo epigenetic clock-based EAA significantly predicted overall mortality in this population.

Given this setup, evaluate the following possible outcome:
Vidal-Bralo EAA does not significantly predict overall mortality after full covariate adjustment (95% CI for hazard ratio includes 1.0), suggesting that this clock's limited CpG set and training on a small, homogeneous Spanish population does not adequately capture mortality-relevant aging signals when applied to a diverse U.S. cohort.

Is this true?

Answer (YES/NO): NO